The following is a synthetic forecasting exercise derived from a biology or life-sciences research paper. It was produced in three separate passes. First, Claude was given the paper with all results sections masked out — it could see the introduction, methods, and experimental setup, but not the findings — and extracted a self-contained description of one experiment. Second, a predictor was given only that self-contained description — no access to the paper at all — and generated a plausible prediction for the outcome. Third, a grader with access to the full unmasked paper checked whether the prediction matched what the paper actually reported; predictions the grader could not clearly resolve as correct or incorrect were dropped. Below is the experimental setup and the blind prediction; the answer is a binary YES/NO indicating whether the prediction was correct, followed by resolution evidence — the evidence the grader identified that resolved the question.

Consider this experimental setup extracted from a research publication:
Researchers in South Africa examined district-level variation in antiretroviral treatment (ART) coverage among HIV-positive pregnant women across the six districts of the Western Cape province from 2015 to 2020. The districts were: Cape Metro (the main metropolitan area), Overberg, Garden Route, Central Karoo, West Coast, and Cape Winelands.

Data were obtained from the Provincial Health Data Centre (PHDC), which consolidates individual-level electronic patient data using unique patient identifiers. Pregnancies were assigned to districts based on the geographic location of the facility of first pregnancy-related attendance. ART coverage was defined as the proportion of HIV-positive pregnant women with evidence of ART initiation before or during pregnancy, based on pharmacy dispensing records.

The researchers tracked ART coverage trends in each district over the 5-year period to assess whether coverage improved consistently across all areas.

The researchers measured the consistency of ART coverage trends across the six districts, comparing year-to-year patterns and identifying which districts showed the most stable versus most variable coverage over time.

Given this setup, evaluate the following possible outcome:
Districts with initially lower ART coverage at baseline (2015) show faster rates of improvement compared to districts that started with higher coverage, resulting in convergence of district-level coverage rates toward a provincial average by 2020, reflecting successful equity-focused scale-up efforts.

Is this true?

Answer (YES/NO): NO